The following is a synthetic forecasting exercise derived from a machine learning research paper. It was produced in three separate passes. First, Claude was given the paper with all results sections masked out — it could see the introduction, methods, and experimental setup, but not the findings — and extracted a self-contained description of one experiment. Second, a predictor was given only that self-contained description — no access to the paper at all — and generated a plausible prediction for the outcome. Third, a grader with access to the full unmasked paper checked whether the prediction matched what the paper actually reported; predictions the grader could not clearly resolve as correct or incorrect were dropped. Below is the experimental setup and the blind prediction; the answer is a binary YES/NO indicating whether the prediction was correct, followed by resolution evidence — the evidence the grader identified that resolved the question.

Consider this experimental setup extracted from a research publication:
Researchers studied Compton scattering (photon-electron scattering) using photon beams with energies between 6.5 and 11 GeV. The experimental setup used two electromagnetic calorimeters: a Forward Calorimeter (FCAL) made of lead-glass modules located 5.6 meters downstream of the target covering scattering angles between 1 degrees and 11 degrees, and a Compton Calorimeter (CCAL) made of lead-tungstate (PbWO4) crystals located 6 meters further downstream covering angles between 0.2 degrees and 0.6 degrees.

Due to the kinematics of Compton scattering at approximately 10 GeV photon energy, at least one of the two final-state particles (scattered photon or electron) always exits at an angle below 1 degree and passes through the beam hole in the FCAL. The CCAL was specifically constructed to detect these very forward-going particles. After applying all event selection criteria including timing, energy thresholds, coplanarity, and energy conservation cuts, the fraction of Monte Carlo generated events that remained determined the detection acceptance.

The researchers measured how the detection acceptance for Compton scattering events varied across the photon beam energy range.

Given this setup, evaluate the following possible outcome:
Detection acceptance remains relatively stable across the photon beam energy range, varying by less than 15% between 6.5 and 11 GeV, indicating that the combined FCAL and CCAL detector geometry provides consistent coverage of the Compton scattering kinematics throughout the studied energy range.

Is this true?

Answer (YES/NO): NO